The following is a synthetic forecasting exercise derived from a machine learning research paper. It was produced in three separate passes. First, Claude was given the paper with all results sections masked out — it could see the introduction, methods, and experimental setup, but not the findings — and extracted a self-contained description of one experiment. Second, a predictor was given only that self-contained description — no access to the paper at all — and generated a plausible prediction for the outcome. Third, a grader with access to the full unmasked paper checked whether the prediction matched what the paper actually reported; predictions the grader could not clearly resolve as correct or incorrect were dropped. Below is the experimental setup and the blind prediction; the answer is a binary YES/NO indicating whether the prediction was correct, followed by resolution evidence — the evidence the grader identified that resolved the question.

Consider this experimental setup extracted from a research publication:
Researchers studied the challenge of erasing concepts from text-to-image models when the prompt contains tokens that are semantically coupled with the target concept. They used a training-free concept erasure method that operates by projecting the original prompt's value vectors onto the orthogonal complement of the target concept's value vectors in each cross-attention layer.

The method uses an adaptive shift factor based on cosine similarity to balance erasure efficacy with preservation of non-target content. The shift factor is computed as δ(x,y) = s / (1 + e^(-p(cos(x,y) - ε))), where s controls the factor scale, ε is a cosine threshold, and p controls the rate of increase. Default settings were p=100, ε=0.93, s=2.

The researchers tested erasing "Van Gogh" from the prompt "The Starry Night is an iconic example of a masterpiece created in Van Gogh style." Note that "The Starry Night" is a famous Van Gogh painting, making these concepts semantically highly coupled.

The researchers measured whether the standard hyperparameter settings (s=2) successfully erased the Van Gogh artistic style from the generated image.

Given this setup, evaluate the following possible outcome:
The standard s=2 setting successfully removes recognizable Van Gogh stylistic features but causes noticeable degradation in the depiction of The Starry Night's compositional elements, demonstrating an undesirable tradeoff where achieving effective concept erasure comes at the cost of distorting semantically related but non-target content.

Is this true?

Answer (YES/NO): NO